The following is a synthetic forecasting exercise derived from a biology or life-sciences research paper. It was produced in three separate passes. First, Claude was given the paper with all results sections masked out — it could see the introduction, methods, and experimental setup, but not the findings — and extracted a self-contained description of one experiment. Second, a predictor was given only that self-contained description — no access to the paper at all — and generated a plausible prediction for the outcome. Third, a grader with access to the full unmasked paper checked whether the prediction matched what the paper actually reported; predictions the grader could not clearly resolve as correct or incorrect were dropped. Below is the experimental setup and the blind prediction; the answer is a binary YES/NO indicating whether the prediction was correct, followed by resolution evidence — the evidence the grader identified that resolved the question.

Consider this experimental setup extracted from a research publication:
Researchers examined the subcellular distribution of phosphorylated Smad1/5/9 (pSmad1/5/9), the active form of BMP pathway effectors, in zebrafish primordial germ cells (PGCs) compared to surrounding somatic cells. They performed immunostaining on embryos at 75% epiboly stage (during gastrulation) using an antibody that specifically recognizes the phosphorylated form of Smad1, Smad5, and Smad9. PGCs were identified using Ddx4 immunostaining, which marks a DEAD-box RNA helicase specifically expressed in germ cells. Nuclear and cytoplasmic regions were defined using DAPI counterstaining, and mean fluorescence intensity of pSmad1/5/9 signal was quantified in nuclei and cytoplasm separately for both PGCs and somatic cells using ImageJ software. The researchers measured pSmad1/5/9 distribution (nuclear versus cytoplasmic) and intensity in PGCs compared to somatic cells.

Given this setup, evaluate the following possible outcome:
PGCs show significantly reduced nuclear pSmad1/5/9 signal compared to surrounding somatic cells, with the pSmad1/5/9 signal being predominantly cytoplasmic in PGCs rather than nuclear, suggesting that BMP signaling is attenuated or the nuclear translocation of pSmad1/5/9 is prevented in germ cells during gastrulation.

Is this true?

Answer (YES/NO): NO